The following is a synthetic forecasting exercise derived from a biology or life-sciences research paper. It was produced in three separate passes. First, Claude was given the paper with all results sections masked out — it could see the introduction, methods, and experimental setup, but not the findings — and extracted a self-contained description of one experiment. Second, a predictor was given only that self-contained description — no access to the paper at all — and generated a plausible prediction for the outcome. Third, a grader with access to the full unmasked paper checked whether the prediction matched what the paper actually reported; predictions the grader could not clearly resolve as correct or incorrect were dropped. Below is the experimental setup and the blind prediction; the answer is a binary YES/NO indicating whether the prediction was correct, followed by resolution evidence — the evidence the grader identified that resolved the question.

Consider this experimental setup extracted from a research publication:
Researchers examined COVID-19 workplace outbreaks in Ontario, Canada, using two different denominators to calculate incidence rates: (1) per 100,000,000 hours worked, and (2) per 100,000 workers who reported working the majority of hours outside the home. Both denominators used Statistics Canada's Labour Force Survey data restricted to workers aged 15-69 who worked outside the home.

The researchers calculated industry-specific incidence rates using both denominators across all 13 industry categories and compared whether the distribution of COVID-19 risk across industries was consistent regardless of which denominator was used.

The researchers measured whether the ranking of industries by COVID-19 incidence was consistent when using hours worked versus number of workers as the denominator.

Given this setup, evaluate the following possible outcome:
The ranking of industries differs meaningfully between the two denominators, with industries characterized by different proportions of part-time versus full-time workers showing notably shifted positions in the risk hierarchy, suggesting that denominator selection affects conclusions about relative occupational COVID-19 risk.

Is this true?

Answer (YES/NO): NO